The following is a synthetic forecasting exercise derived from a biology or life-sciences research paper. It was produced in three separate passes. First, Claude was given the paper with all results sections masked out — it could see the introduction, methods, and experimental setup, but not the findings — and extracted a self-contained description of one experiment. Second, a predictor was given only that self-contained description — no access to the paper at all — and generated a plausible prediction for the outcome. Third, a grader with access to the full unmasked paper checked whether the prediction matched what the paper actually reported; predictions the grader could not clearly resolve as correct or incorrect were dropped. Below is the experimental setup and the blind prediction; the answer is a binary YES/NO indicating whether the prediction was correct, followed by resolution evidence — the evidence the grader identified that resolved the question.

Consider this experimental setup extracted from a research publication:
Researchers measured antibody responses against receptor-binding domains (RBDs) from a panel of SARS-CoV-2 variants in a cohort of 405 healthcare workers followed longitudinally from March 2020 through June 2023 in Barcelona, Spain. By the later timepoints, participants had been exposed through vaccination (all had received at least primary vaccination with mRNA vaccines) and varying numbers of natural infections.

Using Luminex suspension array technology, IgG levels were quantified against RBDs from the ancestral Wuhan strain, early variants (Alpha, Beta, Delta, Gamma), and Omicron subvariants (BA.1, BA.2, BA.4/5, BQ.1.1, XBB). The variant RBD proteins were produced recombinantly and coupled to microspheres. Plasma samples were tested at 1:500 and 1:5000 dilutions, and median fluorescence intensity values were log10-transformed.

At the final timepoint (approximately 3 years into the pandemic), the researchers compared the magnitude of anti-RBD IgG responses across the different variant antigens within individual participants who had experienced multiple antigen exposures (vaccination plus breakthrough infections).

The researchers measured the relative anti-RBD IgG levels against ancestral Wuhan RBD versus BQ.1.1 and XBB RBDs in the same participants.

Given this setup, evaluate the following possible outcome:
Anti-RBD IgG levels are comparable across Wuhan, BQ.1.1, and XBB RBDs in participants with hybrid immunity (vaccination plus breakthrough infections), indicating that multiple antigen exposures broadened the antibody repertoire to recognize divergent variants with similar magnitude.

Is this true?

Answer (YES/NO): NO